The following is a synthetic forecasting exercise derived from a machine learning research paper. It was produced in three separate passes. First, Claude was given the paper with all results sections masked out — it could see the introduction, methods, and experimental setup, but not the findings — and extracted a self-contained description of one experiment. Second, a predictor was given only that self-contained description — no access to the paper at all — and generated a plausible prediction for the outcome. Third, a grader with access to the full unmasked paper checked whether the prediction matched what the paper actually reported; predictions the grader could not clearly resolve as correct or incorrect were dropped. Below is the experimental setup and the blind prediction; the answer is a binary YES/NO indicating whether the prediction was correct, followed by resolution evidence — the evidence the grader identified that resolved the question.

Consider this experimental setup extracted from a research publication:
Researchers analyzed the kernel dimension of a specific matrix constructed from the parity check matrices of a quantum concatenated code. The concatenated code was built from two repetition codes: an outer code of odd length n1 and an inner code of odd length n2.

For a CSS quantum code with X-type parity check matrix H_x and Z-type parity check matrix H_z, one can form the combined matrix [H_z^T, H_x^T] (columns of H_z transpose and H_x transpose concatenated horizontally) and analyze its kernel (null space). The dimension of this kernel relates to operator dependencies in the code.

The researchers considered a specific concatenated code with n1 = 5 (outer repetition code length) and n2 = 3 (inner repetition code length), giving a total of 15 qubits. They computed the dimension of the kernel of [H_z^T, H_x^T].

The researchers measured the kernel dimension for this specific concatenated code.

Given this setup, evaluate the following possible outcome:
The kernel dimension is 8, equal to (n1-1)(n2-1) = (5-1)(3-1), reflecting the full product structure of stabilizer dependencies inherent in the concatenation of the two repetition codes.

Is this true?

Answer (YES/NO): NO